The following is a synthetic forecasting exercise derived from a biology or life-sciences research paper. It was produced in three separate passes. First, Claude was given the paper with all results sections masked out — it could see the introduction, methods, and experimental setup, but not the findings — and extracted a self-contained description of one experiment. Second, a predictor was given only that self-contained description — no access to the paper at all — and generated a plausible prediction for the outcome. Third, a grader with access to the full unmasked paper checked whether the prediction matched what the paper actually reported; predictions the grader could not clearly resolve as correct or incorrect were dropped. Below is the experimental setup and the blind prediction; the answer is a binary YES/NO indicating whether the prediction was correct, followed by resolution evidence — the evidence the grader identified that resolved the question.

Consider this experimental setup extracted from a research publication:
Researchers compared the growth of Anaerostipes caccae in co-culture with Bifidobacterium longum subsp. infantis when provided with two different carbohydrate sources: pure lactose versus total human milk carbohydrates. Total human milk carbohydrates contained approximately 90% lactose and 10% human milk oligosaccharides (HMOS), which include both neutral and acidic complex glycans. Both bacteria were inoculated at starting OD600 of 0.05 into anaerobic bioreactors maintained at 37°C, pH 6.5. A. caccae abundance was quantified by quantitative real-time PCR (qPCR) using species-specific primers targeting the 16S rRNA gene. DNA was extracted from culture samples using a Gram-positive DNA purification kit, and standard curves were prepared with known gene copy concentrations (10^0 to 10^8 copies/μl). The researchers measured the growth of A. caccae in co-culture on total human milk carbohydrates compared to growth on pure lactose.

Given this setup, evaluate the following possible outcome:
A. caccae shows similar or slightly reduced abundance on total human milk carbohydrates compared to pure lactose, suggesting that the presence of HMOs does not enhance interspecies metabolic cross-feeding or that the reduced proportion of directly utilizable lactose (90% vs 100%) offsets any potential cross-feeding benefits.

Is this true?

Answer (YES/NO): YES